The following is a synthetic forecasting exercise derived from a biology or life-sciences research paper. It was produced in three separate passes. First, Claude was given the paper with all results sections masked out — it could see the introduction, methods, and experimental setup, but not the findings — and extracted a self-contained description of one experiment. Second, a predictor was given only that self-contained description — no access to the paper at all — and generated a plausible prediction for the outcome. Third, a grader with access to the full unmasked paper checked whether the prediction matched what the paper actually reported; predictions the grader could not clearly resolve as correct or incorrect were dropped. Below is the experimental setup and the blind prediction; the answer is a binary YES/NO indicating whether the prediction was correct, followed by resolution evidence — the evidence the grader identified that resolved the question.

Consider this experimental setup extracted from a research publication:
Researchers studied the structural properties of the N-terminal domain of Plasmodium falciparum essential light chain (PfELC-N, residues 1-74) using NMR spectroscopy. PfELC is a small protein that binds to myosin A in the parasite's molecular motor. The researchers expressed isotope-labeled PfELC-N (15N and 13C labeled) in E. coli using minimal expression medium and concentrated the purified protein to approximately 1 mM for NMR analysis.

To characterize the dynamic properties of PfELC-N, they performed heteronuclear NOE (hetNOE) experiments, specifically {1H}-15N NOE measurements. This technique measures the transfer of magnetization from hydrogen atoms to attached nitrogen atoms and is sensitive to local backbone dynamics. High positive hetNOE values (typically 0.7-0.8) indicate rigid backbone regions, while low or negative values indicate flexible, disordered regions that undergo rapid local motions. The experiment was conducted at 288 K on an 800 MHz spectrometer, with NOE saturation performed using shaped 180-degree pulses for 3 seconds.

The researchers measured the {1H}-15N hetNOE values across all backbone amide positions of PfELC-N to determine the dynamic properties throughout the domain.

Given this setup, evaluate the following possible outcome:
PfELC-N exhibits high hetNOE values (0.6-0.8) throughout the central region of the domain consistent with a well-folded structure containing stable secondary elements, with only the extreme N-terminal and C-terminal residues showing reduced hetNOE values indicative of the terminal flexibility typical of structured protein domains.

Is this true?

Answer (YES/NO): NO